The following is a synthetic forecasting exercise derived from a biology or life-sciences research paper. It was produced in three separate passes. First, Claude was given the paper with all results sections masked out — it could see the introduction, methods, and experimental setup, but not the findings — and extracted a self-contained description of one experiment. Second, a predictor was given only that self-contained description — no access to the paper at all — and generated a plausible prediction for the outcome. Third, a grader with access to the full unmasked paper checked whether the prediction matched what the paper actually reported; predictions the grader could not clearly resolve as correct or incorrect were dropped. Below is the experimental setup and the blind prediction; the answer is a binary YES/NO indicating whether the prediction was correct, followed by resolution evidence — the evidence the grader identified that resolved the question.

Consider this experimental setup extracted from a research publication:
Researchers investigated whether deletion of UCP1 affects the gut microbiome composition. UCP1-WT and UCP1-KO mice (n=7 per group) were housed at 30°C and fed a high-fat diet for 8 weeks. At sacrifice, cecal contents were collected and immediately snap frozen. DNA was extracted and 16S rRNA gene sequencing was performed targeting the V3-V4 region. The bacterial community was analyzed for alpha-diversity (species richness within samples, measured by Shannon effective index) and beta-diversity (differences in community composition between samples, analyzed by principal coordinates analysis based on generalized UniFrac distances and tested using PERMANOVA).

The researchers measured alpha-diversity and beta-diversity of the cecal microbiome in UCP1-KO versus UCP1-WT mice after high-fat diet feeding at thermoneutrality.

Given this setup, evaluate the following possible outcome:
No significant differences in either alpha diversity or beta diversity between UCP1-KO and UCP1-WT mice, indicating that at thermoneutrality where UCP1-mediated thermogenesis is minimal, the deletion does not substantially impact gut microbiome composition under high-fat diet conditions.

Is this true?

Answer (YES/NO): NO